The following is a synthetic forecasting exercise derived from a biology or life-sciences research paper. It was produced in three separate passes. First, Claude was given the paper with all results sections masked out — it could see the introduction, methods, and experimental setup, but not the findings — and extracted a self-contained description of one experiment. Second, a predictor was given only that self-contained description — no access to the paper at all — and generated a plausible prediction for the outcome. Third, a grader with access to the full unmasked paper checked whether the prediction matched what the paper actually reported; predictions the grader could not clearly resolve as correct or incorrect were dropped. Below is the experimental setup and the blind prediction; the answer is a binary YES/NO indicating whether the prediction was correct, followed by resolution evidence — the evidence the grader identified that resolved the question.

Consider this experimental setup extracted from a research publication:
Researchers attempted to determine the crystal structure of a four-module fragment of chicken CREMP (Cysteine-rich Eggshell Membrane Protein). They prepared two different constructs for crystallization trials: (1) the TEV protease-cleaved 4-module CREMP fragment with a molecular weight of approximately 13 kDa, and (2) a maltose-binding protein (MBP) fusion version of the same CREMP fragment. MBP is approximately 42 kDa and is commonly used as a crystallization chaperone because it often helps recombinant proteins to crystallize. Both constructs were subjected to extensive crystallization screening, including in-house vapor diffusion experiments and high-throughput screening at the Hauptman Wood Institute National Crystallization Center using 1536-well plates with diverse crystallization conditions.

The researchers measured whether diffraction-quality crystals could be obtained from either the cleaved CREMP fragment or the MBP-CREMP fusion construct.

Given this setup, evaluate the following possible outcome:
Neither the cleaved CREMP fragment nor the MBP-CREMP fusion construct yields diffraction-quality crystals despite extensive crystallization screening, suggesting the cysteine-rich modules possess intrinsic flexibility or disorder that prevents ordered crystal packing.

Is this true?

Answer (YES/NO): NO